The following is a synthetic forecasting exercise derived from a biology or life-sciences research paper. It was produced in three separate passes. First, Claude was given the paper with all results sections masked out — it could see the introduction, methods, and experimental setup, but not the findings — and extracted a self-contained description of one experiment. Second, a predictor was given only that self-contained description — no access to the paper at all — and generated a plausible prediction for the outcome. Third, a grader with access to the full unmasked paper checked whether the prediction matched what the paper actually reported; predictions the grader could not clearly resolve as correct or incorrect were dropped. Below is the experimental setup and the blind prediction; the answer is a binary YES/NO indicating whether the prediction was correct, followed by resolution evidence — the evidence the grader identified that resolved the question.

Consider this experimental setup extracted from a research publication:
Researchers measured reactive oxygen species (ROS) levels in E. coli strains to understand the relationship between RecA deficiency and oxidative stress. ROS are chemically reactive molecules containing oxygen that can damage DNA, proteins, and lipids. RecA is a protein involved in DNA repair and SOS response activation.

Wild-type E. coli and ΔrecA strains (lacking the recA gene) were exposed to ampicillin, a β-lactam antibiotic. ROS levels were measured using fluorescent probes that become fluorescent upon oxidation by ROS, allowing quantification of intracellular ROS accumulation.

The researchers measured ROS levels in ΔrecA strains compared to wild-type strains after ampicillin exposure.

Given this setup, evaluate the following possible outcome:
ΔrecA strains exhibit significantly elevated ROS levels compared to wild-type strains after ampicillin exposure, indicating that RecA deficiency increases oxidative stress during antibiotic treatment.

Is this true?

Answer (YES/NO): YES